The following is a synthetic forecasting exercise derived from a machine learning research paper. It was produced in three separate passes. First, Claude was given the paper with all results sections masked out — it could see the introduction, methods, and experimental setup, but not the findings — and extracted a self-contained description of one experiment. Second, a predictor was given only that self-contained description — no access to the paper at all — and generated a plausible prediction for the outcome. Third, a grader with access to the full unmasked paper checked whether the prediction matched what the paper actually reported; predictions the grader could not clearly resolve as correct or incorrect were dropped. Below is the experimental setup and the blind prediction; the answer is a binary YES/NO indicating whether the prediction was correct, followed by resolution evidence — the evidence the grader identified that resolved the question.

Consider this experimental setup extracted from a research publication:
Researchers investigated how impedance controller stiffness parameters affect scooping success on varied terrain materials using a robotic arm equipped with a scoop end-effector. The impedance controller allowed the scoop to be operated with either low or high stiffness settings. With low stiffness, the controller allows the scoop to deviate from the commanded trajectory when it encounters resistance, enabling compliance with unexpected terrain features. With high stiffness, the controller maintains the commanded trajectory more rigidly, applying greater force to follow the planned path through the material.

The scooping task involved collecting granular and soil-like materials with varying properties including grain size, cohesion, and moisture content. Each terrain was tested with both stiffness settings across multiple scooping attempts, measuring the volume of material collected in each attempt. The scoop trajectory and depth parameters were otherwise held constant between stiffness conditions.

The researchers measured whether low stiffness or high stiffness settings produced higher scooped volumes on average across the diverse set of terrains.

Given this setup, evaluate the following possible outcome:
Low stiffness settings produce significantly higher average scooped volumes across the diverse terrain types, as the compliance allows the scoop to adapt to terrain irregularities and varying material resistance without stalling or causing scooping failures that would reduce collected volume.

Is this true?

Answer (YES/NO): NO